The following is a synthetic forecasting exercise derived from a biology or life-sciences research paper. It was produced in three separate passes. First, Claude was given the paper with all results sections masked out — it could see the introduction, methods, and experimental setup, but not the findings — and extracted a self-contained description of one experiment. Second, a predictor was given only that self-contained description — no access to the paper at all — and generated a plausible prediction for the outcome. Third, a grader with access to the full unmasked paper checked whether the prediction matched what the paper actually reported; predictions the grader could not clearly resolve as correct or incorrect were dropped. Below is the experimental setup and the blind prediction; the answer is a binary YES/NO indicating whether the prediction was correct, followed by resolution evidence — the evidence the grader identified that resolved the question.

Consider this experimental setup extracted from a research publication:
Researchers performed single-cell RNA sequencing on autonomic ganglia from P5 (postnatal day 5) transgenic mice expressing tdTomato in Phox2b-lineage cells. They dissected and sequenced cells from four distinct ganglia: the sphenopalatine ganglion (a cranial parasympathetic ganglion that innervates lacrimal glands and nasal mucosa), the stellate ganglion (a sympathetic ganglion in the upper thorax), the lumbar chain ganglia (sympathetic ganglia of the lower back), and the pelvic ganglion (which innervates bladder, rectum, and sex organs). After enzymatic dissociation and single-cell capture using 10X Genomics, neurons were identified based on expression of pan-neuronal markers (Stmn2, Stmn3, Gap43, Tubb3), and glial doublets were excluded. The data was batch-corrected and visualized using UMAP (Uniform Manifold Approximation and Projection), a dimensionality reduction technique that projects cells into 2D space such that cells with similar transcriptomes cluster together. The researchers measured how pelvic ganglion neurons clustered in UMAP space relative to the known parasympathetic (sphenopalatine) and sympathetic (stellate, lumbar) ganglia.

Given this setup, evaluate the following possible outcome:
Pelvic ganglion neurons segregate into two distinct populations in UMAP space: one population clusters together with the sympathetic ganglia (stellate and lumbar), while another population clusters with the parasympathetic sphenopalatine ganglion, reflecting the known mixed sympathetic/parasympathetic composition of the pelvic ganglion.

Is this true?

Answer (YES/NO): NO